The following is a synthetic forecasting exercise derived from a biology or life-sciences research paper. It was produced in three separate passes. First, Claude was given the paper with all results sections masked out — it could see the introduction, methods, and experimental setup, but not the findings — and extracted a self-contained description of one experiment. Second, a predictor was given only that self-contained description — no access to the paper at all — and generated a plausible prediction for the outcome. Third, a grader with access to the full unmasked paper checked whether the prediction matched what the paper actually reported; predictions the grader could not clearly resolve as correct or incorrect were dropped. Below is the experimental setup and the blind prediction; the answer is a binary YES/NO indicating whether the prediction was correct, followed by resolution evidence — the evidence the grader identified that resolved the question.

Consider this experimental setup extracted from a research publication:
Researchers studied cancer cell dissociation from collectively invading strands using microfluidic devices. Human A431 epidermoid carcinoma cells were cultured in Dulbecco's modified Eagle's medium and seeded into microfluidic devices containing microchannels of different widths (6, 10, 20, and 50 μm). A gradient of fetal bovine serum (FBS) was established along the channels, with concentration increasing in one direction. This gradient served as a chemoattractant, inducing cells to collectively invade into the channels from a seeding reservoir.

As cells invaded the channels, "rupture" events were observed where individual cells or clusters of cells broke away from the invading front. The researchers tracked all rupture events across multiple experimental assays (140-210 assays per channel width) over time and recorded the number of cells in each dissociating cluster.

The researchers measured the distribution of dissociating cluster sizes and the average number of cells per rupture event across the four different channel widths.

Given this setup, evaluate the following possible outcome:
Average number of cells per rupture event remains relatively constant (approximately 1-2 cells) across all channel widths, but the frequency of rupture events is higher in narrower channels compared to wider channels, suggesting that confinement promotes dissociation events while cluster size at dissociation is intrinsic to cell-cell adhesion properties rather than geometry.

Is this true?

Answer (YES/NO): NO